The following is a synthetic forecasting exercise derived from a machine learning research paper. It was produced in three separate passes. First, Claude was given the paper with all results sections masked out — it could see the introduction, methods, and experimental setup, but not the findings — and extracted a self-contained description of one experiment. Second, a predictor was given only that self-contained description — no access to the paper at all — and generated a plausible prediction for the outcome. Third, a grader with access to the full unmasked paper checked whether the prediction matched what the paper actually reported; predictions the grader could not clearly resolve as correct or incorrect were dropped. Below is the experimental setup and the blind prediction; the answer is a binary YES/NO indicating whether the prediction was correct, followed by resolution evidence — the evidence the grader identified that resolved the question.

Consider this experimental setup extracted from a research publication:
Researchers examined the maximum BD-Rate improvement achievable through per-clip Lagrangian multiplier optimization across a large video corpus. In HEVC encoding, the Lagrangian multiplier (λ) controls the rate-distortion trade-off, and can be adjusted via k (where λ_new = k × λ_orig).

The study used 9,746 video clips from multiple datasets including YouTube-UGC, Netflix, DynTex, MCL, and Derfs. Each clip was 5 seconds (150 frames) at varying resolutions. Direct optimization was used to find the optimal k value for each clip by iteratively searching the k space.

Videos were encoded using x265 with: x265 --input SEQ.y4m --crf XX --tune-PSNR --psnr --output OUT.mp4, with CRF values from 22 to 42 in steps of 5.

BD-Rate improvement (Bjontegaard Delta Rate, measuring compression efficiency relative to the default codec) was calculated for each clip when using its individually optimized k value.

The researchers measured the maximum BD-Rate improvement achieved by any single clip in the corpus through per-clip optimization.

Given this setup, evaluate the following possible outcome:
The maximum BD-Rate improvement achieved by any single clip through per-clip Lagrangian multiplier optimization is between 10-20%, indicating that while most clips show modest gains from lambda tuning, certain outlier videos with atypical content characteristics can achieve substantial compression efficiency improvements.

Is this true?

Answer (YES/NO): NO